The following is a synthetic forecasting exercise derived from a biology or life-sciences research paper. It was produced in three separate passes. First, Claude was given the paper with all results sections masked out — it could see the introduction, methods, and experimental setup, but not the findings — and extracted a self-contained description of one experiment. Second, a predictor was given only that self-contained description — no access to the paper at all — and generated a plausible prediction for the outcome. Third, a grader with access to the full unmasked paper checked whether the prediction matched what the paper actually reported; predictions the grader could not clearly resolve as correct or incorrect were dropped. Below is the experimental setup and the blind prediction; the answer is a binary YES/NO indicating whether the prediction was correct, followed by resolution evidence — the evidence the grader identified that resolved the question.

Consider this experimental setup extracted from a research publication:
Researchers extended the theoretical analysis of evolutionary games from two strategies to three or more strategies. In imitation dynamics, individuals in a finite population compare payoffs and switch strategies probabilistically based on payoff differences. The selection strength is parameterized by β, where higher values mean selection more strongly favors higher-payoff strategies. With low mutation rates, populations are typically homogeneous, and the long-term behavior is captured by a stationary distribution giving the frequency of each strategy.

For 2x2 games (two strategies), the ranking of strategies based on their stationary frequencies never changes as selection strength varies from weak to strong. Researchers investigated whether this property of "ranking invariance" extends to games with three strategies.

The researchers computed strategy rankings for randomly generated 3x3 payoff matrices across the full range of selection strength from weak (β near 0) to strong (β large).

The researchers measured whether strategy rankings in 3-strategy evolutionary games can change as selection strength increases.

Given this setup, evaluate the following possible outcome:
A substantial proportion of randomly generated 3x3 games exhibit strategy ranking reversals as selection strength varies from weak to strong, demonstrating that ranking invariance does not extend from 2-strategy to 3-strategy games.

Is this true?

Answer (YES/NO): YES